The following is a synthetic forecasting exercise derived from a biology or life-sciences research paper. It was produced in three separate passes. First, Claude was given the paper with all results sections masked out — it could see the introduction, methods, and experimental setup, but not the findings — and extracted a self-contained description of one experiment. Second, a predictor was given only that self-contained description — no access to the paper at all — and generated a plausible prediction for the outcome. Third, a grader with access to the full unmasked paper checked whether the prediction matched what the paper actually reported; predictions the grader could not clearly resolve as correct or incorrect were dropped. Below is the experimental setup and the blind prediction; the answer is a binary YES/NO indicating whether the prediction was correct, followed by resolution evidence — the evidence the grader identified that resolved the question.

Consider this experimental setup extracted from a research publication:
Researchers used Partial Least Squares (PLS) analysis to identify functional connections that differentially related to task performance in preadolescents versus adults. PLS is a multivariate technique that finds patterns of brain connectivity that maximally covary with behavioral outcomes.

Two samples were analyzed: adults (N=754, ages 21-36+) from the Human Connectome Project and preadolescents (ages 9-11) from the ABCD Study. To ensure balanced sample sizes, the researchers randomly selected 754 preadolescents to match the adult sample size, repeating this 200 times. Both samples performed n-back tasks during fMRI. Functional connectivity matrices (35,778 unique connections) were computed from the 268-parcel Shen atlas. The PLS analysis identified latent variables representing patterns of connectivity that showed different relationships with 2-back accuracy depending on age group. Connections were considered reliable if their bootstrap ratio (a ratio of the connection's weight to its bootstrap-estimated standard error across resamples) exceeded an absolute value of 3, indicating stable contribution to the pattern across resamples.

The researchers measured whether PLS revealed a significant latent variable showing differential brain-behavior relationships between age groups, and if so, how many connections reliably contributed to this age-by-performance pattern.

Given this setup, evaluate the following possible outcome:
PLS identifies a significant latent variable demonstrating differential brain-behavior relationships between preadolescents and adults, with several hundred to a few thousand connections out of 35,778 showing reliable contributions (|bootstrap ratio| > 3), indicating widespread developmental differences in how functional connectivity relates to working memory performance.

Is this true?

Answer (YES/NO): NO